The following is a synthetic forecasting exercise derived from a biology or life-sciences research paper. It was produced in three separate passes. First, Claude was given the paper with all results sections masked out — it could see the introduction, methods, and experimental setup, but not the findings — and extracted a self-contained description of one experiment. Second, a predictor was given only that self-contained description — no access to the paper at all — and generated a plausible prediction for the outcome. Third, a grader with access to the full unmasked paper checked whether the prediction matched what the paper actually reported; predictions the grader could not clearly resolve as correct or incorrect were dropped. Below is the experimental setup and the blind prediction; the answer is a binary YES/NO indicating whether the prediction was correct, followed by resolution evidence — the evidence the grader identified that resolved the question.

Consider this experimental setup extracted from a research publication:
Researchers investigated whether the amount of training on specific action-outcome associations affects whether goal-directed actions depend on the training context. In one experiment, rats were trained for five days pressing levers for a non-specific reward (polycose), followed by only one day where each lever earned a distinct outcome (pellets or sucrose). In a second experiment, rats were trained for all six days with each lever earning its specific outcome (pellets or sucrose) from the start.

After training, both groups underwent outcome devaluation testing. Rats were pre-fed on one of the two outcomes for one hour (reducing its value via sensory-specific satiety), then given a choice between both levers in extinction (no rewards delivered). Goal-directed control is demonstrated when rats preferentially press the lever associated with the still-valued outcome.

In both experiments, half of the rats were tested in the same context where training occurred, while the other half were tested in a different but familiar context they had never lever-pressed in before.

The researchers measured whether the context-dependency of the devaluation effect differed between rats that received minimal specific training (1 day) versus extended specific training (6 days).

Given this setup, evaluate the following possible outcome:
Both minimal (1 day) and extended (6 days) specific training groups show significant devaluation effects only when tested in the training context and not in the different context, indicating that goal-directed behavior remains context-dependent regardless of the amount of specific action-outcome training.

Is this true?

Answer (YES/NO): NO